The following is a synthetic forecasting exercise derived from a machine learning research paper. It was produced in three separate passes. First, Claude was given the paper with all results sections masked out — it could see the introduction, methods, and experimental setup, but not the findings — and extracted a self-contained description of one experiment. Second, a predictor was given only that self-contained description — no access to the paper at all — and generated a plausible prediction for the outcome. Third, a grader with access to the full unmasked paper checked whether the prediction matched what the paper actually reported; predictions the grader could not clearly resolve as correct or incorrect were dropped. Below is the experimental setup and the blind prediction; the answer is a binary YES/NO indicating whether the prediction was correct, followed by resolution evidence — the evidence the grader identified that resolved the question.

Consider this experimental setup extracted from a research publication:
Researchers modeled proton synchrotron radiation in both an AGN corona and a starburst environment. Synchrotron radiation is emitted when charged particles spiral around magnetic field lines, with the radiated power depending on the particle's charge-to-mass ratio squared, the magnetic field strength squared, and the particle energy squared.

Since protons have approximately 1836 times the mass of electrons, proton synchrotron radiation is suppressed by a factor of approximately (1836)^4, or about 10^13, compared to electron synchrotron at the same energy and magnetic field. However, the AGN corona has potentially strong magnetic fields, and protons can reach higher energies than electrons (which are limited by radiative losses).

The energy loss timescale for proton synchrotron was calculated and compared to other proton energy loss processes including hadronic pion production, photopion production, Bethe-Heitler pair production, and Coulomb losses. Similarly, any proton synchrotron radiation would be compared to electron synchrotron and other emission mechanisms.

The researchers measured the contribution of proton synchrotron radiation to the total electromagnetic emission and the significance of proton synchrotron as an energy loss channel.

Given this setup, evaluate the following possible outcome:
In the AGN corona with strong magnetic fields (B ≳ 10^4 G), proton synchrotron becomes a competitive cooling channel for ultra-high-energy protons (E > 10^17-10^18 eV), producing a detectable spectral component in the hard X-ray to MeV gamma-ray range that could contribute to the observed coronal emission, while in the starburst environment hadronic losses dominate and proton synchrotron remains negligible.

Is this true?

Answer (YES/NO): NO